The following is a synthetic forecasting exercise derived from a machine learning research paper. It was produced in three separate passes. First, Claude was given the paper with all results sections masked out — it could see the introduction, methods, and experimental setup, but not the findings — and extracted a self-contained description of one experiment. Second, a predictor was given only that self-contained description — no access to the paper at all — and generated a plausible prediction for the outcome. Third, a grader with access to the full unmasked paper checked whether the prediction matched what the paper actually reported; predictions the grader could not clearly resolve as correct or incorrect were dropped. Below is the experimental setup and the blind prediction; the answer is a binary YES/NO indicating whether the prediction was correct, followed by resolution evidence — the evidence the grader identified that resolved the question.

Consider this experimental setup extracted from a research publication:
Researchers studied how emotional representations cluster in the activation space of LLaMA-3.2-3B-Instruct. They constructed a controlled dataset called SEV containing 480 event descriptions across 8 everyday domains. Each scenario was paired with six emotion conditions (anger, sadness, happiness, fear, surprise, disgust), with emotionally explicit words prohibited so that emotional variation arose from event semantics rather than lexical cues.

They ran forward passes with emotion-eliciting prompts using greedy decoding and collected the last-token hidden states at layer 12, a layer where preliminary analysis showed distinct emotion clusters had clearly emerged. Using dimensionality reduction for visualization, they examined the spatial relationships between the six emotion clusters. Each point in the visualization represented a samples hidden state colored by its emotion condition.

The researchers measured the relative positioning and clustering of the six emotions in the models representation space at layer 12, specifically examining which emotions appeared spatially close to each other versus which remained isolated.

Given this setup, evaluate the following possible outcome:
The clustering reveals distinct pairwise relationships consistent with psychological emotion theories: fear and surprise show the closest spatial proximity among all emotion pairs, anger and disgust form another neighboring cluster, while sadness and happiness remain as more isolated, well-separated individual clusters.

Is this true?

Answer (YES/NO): NO